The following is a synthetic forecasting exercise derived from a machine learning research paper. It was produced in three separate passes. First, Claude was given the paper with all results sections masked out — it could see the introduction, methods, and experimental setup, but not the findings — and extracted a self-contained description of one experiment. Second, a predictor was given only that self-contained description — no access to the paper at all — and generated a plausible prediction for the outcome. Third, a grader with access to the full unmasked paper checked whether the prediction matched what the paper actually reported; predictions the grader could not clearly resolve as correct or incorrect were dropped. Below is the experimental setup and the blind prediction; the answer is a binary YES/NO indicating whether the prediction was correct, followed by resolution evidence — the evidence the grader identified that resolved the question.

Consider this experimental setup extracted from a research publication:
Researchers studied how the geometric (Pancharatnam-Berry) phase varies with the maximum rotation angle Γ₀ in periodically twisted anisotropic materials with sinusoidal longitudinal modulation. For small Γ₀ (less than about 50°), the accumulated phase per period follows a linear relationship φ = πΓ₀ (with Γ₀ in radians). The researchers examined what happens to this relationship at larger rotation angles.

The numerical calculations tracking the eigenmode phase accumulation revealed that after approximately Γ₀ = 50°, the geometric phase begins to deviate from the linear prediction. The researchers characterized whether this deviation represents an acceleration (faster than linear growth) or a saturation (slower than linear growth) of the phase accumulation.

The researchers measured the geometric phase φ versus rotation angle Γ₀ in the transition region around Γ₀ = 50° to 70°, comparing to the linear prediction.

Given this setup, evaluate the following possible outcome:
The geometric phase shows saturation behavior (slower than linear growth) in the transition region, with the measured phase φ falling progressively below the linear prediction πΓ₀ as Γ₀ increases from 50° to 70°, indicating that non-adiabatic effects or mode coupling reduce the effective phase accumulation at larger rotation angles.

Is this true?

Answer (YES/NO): NO